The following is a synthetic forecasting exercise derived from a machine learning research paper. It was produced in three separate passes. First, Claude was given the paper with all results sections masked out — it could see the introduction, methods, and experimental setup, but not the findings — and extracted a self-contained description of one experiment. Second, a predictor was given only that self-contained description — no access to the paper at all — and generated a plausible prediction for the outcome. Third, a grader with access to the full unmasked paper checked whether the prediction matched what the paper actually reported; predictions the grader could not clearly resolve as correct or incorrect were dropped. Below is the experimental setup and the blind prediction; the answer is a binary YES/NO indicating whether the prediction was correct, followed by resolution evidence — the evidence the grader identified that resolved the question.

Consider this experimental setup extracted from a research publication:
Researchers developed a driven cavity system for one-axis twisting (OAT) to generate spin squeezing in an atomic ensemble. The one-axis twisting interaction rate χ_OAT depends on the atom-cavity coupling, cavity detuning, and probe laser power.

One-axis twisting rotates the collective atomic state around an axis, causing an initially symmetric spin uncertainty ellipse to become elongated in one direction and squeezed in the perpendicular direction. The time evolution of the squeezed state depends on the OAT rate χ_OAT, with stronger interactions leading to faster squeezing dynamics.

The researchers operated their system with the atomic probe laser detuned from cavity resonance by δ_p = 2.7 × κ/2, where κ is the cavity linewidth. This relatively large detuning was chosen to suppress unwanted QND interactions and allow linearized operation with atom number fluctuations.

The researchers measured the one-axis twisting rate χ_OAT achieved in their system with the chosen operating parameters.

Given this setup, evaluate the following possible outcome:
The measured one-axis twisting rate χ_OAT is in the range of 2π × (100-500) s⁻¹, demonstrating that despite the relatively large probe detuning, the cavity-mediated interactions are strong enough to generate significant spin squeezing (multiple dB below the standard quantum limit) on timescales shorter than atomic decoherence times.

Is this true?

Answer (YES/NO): NO